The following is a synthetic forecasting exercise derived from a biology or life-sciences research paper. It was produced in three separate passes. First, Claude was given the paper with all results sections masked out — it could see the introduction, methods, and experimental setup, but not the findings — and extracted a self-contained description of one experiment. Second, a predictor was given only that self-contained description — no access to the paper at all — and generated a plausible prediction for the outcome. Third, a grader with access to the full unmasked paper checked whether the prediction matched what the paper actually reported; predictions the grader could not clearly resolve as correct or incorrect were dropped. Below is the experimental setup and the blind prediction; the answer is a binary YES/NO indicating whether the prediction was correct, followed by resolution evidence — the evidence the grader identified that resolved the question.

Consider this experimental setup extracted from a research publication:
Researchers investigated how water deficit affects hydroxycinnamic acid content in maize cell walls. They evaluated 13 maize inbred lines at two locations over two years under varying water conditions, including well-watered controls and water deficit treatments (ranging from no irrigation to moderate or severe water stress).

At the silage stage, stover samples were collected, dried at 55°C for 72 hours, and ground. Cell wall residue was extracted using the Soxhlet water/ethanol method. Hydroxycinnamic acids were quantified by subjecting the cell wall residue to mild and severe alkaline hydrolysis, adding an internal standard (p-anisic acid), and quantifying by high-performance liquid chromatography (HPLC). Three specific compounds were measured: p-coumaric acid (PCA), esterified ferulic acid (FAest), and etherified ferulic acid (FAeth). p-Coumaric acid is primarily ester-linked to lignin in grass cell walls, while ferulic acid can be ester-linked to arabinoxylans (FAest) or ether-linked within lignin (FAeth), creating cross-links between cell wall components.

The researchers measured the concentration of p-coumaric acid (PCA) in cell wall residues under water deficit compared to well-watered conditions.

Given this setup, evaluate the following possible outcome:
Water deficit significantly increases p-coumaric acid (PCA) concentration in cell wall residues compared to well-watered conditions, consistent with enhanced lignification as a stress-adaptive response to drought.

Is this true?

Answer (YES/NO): NO